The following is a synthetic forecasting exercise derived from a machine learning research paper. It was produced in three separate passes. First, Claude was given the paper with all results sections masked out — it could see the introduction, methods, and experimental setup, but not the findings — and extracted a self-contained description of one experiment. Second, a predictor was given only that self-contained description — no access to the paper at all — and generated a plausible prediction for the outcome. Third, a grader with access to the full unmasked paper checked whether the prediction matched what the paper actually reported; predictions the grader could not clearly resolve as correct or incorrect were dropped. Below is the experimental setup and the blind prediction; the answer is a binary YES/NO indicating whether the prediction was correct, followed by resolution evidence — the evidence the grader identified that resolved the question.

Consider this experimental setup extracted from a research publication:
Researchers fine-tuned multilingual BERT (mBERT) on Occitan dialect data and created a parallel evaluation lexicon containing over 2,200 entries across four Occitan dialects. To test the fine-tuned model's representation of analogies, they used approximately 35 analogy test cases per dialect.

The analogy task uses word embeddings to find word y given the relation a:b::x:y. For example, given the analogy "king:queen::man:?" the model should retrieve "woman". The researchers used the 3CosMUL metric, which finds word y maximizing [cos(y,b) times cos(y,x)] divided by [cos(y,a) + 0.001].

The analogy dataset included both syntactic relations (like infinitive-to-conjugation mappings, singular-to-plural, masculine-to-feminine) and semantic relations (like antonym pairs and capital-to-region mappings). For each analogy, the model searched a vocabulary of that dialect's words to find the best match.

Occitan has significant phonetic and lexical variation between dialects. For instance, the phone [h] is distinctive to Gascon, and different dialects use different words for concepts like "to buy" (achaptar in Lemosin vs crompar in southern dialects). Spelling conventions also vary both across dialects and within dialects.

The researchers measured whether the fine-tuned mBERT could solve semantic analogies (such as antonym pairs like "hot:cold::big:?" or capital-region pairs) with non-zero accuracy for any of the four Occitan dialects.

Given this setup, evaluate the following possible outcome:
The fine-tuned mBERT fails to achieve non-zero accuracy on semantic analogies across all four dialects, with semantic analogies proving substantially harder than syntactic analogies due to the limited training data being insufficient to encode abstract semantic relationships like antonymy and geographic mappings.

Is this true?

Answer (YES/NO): NO